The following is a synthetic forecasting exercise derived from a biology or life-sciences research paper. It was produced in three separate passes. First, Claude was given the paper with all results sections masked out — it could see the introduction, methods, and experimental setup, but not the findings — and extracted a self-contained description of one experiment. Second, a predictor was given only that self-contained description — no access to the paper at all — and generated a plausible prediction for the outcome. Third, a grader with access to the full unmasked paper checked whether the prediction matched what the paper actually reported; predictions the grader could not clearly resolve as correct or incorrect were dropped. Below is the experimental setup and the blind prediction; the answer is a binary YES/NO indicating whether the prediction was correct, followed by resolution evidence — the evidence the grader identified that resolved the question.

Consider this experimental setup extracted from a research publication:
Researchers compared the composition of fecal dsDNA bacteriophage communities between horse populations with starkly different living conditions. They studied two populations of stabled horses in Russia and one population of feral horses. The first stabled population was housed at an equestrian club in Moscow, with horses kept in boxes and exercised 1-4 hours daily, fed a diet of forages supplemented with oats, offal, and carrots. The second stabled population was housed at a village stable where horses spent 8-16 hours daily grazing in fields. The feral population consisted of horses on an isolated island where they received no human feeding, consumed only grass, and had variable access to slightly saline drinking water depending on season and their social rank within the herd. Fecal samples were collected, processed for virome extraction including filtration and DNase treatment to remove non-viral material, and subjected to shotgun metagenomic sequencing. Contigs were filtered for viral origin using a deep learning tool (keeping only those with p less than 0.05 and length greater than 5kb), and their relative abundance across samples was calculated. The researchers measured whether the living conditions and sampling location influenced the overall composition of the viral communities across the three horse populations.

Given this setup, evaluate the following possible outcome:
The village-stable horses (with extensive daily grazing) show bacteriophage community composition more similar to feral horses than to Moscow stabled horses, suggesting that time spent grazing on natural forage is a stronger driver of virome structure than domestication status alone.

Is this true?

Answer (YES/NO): YES